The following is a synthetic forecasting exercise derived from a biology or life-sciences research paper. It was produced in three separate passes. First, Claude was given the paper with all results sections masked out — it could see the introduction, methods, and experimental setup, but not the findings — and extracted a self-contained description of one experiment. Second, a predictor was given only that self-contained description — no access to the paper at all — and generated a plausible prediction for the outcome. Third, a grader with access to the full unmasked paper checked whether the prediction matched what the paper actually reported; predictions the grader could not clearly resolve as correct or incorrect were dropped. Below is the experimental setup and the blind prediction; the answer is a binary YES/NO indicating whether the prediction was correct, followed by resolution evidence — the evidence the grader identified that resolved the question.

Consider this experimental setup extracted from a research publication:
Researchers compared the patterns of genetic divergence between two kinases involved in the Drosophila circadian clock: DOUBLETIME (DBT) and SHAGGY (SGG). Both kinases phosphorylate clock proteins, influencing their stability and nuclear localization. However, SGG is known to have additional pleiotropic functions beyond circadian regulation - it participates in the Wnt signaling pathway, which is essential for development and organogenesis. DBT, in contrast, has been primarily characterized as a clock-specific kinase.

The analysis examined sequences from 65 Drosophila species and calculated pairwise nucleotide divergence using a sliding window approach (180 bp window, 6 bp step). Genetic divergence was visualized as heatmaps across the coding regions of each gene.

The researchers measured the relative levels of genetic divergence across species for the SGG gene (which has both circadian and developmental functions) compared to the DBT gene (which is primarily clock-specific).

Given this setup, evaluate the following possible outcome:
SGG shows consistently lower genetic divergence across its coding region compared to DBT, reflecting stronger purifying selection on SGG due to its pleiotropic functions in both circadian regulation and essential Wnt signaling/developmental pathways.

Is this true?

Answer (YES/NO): NO